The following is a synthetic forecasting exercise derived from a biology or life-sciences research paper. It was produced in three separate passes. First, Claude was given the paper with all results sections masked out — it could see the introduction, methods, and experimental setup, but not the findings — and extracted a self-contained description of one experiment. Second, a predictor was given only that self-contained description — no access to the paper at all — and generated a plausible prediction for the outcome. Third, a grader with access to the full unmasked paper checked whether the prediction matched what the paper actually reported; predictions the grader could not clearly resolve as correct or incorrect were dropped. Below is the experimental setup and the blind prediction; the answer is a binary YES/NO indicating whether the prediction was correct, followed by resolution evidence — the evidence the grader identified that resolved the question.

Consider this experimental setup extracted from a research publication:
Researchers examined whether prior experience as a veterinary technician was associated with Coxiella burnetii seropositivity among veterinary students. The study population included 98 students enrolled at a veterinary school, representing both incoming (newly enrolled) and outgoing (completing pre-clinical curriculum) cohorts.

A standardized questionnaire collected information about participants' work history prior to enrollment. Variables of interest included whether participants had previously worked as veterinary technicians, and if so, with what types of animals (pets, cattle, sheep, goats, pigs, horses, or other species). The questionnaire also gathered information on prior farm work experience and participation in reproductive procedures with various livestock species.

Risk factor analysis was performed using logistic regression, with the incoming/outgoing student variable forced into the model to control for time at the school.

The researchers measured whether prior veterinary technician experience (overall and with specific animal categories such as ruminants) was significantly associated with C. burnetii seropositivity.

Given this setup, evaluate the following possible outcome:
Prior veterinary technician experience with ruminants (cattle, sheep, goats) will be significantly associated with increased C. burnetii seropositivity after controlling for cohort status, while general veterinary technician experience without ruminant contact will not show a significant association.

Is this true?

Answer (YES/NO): NO